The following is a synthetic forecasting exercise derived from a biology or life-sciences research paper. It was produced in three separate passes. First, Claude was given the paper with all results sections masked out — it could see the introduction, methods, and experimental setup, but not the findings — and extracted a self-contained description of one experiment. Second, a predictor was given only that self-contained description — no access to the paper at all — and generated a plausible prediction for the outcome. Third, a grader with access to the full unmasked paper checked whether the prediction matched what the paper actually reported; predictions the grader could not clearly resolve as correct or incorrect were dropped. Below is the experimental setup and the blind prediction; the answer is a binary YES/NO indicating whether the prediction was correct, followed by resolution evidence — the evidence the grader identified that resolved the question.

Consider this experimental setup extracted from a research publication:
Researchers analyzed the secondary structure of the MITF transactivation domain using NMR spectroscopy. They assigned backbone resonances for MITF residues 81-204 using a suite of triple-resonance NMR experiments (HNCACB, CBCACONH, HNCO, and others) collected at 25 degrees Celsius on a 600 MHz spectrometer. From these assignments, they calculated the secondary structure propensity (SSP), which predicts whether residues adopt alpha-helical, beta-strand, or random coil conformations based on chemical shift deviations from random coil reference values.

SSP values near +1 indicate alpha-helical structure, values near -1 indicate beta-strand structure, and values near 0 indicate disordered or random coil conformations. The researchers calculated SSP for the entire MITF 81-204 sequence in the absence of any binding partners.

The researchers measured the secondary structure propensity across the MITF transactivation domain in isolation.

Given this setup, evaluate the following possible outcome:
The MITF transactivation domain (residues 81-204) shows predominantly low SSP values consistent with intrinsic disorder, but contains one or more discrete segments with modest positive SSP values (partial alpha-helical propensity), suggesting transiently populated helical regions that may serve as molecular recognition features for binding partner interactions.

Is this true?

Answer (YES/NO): YES